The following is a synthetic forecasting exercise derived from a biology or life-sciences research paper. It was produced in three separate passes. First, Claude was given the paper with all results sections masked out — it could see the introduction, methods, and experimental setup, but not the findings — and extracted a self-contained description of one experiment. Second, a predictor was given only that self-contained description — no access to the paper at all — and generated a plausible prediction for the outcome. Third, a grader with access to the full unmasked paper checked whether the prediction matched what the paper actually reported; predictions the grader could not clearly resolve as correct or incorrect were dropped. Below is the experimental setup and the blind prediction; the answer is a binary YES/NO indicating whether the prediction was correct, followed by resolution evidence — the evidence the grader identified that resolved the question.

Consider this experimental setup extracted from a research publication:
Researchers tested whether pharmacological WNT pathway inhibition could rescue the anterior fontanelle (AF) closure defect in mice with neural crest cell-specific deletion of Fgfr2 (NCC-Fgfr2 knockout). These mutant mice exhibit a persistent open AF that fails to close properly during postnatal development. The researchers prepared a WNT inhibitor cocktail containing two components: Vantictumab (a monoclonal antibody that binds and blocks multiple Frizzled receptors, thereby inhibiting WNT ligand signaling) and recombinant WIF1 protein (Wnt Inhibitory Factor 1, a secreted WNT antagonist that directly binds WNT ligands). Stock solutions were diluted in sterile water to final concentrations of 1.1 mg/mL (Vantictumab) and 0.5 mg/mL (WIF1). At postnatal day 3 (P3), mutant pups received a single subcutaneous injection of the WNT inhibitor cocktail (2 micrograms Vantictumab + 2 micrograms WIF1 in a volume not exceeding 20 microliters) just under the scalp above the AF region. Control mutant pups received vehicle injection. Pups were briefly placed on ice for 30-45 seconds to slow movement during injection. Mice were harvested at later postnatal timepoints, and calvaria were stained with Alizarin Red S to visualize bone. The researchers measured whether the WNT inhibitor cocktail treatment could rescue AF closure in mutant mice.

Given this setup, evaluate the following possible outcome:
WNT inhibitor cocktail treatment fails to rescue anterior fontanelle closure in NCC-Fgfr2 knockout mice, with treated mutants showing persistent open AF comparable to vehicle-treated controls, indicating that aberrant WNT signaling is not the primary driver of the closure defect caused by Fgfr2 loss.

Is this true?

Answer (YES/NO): NO